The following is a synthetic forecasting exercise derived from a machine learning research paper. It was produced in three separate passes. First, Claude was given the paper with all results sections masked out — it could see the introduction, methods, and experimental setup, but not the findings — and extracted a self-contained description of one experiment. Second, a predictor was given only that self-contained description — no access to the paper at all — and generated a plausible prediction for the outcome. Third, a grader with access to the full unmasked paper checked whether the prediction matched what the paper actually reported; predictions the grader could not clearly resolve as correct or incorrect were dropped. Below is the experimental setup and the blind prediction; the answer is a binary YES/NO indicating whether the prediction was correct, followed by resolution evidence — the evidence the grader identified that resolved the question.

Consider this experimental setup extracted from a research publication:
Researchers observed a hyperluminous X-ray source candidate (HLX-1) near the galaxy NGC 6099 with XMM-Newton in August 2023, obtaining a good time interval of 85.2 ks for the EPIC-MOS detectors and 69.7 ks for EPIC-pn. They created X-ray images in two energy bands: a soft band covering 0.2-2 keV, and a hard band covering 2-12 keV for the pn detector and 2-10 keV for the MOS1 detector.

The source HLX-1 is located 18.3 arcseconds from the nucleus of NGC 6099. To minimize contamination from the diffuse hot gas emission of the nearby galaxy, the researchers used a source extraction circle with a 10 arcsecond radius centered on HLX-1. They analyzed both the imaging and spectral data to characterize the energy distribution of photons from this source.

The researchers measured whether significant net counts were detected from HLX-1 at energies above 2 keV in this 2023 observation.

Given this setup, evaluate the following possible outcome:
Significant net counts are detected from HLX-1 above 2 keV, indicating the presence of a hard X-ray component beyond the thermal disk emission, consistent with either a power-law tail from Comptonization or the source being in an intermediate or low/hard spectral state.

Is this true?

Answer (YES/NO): NO